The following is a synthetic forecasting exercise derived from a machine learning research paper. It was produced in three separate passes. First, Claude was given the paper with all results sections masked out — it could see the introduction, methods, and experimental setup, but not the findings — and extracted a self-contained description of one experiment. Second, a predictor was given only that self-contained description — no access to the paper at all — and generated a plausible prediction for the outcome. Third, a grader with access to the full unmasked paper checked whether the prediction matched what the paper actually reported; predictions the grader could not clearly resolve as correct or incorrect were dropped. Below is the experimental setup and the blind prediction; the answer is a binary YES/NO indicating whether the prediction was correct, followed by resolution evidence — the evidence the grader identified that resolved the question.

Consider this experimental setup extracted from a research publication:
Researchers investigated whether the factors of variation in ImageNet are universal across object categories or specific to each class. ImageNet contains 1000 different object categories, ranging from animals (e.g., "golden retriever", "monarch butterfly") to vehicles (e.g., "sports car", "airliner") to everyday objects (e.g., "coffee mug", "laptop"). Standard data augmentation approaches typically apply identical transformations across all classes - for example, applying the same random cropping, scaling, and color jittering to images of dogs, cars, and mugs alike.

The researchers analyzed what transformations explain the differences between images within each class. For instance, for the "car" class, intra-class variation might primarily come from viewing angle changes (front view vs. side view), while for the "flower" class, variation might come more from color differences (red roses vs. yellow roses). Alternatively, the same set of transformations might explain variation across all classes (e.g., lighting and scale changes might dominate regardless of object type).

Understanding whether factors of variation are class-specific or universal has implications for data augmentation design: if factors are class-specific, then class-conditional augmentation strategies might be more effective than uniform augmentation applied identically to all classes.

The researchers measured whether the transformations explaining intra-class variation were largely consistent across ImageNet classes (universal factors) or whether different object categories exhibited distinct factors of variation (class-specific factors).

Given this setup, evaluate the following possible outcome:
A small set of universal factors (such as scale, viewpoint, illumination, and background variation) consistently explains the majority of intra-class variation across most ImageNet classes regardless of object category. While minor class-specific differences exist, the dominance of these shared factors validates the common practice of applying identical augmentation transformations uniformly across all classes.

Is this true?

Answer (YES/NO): NO